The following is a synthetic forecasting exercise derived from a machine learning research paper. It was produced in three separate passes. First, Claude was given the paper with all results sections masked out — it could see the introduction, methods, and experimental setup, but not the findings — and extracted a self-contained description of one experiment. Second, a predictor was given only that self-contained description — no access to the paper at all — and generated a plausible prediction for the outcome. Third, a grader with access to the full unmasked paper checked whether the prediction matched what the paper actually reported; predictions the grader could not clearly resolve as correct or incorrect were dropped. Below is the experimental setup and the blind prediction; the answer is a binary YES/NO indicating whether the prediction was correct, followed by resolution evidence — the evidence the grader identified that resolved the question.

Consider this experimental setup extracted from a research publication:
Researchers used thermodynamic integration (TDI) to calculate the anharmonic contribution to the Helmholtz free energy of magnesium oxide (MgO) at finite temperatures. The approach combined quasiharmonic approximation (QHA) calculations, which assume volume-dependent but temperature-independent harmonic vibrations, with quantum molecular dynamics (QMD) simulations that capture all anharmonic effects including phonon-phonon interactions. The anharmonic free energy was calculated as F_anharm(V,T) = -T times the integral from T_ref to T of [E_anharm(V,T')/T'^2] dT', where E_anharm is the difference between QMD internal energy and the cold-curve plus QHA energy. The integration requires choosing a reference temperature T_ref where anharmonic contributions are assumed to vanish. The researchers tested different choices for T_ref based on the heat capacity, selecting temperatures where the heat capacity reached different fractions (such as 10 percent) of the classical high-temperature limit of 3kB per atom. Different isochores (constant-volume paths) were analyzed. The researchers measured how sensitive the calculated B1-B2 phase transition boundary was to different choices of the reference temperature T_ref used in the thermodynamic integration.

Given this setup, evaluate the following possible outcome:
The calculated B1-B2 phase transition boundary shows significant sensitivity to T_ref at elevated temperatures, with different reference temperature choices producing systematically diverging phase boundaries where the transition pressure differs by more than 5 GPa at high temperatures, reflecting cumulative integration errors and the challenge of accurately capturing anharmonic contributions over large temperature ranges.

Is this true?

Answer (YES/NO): YES